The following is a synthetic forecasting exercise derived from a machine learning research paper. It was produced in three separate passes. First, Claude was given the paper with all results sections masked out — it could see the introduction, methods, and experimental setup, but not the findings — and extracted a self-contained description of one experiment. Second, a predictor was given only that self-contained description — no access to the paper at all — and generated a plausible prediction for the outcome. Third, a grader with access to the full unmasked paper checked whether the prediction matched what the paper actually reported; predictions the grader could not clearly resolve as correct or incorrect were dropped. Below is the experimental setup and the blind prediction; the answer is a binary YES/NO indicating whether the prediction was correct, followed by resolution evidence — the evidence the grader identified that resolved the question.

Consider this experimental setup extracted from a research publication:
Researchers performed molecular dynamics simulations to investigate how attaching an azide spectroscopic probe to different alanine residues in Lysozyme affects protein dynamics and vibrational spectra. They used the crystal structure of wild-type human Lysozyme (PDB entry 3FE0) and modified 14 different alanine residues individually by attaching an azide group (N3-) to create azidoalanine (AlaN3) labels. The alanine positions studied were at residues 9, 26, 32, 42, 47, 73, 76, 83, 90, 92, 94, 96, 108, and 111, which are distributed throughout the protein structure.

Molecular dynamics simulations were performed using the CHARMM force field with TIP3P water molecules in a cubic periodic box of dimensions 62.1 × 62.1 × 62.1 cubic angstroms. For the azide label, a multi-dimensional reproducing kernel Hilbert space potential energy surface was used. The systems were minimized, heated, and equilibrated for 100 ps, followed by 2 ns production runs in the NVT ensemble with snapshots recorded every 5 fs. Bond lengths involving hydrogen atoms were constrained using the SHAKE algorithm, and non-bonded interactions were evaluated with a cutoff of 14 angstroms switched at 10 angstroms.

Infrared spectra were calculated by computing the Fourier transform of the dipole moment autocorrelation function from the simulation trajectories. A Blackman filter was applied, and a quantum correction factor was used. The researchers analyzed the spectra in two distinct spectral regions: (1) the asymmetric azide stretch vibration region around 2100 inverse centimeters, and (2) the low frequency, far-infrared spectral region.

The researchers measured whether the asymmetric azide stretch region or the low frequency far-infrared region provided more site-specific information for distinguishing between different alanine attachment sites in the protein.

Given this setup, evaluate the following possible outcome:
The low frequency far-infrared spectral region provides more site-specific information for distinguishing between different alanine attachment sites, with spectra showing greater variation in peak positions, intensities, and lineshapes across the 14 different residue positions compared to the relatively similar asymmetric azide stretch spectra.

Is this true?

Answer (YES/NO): NO